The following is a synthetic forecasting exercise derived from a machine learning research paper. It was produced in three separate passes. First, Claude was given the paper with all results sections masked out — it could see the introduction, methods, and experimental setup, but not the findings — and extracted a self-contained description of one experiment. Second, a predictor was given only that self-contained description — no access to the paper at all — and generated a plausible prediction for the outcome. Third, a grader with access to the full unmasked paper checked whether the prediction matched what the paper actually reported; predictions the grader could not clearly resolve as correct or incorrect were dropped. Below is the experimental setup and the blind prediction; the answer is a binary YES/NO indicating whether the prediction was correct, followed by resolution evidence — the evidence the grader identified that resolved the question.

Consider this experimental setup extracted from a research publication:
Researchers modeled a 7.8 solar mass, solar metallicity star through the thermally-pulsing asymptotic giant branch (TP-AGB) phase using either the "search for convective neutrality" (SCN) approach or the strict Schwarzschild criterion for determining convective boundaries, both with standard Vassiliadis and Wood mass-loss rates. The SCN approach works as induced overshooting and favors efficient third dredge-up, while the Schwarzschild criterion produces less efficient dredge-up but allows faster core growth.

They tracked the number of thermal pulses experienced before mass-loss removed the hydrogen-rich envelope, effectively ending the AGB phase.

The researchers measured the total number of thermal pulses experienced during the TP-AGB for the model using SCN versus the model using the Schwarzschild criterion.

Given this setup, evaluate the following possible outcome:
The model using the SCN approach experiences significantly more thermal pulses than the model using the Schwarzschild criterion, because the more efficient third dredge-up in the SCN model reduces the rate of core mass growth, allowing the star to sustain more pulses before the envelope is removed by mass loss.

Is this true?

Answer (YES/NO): NO